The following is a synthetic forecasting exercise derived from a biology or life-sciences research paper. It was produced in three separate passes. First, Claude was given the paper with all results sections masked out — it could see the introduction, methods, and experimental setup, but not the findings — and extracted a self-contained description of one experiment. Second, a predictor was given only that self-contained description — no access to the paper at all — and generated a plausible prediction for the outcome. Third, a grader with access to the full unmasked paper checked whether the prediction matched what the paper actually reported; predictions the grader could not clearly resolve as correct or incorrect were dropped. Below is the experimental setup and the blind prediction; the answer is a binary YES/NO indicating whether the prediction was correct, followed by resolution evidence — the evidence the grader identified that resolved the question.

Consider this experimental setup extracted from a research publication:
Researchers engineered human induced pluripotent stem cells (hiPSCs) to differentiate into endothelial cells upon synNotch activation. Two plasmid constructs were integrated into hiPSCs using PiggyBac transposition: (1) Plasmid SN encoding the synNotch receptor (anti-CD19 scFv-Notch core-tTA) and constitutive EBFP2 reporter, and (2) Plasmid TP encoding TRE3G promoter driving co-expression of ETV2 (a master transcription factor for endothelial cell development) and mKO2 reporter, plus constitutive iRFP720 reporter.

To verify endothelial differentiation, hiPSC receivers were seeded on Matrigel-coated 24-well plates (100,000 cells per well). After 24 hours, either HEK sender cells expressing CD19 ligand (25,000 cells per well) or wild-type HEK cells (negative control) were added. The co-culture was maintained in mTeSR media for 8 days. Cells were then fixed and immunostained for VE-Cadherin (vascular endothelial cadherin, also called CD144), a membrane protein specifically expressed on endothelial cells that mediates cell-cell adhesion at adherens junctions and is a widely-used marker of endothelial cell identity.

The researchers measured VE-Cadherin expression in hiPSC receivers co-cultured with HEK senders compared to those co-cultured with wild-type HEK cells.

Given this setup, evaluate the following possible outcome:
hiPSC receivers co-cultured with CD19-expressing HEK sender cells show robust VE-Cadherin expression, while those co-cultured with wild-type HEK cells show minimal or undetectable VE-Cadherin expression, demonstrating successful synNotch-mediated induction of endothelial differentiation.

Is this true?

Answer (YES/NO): YES